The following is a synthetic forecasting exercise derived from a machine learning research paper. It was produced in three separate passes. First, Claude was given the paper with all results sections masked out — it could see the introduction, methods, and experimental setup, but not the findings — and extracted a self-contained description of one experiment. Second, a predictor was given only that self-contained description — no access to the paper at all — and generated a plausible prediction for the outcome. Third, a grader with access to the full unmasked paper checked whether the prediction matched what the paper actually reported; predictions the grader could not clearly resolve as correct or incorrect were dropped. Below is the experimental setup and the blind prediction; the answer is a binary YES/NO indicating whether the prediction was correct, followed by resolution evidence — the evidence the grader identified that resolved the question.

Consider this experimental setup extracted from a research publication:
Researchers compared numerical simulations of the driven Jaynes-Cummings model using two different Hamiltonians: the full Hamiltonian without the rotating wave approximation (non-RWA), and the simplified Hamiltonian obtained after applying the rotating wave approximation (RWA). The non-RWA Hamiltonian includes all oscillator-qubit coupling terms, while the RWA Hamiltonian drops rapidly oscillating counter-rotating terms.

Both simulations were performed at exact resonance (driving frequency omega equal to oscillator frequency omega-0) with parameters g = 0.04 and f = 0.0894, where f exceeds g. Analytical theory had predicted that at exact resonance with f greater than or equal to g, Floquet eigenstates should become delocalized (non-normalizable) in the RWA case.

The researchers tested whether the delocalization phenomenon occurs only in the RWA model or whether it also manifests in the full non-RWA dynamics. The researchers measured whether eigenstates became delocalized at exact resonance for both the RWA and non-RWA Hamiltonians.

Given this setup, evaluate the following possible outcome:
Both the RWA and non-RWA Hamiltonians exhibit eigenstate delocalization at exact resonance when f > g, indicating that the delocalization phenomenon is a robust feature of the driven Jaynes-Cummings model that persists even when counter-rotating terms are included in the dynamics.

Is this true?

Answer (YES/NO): YES